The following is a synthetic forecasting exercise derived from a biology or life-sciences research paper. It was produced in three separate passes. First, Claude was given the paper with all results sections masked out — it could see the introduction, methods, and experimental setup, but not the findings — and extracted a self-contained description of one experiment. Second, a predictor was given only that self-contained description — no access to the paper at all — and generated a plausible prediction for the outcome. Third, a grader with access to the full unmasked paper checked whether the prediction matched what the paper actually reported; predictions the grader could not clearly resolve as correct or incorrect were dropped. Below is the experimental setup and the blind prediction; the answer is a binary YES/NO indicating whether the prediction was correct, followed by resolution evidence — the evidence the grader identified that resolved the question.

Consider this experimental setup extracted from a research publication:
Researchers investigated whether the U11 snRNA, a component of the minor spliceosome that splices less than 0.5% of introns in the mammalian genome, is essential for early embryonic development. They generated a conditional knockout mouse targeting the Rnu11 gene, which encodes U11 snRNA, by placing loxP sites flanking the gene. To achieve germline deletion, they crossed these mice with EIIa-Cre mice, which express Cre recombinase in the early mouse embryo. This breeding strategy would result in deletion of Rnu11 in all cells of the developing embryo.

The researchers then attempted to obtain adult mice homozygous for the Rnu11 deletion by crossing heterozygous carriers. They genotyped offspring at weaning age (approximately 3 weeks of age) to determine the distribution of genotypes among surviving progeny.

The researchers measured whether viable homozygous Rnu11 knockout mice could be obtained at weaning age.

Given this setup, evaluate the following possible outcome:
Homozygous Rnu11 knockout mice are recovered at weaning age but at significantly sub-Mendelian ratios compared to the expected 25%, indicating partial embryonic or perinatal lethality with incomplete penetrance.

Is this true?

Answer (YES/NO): NO